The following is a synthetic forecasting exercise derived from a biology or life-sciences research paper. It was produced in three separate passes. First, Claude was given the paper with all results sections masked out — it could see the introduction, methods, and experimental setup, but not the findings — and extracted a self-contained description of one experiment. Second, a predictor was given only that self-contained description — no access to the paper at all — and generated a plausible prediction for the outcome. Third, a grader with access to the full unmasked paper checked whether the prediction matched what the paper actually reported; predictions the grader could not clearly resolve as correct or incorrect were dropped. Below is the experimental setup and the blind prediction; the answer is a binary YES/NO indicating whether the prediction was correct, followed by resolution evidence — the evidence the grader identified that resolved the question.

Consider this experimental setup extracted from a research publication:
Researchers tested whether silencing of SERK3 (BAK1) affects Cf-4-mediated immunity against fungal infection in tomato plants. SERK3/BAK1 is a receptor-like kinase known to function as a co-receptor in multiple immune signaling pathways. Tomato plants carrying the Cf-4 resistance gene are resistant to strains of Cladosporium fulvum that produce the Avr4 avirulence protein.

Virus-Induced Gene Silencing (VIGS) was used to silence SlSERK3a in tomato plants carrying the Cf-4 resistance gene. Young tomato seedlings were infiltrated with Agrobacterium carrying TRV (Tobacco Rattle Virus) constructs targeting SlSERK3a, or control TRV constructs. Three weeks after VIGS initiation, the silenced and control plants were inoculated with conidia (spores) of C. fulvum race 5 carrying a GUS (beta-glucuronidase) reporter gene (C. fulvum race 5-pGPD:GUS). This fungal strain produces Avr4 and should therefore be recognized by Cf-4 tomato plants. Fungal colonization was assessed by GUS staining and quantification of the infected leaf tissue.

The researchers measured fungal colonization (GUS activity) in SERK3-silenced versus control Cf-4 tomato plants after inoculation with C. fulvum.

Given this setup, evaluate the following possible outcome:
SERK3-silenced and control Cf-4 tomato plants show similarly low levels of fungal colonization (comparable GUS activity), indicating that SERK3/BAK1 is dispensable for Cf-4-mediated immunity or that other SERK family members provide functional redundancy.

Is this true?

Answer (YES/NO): NO